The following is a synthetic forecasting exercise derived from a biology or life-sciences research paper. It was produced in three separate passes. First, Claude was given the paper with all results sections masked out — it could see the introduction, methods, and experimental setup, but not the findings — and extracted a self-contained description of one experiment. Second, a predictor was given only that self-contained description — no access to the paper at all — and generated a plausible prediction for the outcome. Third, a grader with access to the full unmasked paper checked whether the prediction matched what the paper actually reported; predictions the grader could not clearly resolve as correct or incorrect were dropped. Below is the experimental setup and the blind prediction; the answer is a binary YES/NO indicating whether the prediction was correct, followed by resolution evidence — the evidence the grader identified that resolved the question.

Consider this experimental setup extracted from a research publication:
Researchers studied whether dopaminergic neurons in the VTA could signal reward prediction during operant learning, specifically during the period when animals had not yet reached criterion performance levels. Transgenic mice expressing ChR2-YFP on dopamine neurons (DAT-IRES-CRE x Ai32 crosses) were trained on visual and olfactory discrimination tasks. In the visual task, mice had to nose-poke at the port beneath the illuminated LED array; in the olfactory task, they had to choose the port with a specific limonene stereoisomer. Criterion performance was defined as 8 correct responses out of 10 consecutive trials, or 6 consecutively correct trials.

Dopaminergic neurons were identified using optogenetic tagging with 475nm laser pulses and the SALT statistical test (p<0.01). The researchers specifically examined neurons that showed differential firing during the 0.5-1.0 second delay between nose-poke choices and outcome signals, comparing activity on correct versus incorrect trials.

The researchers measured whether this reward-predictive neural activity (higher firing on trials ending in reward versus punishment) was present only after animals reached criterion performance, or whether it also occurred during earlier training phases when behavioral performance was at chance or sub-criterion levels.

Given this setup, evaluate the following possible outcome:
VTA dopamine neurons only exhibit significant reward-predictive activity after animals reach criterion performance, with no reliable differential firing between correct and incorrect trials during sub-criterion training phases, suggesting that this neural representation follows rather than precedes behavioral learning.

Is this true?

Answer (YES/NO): NO